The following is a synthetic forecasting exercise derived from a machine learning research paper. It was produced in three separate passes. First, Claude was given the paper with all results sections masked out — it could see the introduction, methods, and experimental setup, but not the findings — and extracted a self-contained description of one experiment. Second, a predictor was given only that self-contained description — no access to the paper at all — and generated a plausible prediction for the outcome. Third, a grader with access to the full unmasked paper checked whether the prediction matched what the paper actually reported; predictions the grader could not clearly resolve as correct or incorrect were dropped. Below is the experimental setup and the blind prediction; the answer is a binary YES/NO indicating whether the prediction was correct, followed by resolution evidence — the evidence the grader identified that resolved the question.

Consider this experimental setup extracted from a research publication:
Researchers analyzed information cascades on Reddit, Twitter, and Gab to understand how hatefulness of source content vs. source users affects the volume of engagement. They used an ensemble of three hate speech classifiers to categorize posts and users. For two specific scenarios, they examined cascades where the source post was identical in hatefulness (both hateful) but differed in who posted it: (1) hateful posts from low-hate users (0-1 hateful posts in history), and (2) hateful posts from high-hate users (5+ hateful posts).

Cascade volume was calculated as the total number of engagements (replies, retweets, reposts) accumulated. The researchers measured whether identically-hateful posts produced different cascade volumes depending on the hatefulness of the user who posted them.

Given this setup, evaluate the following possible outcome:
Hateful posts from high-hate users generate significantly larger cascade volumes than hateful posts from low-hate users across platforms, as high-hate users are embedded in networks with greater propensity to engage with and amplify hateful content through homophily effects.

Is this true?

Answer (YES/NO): YES